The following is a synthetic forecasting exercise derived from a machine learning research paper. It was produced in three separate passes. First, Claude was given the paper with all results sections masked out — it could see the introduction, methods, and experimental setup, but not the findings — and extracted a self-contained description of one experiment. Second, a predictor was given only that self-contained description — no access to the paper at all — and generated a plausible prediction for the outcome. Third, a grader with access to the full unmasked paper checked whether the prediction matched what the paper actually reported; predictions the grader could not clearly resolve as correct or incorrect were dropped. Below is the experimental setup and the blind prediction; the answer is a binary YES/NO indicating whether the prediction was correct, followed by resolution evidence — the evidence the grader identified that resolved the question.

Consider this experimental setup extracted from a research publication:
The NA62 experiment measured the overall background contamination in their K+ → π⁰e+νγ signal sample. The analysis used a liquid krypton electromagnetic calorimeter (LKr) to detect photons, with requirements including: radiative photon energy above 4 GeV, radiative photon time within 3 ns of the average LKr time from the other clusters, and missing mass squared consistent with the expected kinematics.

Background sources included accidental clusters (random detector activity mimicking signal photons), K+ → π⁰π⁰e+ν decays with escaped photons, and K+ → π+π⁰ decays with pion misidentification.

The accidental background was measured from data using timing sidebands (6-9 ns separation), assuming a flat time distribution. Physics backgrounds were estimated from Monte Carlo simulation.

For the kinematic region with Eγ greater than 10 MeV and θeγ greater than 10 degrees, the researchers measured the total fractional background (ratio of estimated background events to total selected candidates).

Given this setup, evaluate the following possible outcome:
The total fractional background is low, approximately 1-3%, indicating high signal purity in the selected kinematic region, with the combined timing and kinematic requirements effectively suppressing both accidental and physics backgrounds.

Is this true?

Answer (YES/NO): NO